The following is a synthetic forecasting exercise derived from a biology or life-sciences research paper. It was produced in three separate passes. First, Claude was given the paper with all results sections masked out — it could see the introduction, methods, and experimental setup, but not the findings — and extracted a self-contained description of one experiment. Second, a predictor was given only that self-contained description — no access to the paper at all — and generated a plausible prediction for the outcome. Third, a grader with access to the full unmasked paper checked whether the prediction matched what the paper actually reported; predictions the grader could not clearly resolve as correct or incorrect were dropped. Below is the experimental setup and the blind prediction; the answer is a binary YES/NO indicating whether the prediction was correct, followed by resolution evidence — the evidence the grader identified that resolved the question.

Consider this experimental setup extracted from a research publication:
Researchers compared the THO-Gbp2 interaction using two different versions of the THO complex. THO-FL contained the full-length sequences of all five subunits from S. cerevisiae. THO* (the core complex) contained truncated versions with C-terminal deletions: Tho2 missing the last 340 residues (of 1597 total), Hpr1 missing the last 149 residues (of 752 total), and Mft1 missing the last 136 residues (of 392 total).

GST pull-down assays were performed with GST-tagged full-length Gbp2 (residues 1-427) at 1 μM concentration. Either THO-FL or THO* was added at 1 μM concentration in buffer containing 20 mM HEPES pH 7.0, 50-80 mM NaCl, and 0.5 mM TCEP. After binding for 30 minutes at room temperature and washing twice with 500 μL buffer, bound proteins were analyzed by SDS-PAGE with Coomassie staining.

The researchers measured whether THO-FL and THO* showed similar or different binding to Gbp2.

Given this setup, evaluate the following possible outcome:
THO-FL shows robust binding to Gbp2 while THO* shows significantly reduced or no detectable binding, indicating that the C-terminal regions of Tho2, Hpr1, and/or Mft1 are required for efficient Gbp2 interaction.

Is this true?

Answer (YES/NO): YES